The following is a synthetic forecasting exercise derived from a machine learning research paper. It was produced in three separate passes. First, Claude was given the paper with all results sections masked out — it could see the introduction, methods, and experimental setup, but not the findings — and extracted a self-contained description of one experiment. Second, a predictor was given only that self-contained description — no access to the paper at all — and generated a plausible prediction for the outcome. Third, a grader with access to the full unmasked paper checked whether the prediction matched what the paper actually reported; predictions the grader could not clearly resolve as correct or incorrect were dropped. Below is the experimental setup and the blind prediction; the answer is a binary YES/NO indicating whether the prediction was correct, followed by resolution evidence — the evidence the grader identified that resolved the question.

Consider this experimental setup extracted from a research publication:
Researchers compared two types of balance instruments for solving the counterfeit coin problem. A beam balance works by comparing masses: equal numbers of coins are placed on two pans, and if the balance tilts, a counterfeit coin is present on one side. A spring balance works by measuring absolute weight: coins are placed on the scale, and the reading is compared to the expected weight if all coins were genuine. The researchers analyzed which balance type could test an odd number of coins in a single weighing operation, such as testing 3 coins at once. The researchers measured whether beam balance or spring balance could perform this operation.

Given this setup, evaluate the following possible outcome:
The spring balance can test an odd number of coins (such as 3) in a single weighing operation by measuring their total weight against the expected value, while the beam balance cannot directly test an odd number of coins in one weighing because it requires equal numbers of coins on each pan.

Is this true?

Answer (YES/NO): YES